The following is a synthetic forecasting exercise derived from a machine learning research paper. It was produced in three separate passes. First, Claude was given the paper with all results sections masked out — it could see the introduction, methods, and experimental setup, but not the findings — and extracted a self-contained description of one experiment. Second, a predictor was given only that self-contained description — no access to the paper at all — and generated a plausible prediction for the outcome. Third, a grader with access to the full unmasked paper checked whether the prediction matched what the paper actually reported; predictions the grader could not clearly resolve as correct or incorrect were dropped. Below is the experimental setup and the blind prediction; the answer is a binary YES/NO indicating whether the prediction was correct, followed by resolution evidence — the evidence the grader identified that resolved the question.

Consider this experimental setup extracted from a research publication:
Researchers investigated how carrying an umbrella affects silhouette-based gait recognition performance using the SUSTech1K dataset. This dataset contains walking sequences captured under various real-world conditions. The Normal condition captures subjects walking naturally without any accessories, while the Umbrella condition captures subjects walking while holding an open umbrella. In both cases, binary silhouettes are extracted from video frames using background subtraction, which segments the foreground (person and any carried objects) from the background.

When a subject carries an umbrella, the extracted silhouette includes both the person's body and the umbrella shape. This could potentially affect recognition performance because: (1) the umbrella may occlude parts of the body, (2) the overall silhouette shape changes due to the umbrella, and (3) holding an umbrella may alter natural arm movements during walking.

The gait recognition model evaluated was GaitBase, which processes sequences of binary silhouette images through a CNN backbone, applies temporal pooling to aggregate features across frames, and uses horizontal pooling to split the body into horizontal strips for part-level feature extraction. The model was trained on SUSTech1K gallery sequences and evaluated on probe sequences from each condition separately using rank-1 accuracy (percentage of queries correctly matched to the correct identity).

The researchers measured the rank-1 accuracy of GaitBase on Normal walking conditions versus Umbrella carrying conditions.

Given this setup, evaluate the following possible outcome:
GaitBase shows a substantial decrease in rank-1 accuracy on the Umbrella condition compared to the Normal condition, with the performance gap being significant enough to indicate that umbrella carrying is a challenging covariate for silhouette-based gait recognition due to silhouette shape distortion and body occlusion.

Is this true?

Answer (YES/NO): NO